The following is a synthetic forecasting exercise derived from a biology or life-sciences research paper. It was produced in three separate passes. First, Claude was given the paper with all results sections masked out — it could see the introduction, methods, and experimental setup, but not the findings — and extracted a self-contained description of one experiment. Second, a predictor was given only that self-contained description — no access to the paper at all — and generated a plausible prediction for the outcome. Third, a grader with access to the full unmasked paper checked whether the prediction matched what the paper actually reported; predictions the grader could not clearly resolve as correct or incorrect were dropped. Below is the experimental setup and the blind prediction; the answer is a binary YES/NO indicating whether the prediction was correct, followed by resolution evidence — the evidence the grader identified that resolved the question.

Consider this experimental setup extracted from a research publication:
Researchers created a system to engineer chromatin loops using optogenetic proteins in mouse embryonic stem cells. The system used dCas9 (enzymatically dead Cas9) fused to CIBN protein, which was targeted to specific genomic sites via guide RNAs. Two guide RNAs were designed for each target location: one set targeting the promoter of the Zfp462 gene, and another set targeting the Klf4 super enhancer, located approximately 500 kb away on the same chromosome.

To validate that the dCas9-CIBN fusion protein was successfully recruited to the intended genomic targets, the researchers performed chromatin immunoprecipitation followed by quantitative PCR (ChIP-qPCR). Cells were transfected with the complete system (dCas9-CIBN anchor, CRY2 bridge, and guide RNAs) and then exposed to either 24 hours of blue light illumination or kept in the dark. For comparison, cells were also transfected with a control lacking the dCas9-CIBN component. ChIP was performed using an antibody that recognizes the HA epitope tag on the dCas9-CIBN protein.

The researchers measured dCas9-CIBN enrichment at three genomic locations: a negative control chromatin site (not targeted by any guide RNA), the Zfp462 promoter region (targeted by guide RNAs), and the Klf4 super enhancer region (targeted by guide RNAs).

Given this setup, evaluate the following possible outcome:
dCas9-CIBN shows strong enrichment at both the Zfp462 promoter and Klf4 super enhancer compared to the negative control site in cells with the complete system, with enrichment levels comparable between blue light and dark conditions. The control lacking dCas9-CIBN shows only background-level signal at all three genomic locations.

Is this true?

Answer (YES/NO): NO